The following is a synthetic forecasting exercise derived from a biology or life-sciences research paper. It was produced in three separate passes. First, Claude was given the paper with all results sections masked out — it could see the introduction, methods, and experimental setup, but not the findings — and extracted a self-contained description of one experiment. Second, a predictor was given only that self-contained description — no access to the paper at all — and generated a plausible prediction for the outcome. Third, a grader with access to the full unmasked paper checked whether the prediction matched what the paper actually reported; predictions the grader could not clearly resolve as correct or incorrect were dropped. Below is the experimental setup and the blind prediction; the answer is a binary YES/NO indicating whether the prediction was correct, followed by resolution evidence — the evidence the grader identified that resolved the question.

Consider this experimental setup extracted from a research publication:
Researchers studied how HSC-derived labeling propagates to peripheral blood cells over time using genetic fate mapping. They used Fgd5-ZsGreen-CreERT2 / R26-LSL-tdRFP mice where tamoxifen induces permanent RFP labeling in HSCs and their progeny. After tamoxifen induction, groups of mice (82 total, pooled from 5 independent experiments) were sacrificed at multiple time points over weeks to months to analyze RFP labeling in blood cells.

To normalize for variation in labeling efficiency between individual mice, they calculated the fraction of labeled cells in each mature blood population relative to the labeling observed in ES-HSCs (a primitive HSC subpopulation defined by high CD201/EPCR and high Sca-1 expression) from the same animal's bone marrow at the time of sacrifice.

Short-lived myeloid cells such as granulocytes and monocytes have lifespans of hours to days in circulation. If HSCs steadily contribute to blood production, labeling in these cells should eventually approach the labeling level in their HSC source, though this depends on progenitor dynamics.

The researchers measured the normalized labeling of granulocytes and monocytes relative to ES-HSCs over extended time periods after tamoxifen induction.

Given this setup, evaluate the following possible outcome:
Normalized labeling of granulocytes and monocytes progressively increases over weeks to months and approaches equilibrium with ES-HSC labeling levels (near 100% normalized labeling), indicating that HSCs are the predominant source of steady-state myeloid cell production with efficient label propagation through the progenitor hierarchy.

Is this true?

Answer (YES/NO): NO